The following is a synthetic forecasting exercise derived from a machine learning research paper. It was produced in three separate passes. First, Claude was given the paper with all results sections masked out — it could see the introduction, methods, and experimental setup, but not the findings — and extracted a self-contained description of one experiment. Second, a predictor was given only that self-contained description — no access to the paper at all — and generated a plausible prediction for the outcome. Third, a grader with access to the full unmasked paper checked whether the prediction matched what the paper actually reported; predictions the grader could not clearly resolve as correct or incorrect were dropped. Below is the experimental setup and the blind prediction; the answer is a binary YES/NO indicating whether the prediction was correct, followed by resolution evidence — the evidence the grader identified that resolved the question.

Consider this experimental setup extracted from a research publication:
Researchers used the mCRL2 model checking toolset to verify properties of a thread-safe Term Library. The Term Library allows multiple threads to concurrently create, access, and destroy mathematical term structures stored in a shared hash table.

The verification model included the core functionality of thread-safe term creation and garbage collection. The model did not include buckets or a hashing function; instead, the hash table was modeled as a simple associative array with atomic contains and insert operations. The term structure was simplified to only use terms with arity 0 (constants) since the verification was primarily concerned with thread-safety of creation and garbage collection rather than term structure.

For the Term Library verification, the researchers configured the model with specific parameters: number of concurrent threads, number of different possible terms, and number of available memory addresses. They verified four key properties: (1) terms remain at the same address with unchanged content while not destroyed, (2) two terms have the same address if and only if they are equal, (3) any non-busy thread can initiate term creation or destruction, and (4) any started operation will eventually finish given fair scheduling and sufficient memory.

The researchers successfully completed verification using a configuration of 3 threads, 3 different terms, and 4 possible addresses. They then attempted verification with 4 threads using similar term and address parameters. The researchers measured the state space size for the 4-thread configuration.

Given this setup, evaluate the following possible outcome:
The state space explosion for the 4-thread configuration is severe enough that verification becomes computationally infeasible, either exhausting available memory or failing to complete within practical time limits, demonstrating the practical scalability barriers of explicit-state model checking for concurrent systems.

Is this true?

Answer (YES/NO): YES